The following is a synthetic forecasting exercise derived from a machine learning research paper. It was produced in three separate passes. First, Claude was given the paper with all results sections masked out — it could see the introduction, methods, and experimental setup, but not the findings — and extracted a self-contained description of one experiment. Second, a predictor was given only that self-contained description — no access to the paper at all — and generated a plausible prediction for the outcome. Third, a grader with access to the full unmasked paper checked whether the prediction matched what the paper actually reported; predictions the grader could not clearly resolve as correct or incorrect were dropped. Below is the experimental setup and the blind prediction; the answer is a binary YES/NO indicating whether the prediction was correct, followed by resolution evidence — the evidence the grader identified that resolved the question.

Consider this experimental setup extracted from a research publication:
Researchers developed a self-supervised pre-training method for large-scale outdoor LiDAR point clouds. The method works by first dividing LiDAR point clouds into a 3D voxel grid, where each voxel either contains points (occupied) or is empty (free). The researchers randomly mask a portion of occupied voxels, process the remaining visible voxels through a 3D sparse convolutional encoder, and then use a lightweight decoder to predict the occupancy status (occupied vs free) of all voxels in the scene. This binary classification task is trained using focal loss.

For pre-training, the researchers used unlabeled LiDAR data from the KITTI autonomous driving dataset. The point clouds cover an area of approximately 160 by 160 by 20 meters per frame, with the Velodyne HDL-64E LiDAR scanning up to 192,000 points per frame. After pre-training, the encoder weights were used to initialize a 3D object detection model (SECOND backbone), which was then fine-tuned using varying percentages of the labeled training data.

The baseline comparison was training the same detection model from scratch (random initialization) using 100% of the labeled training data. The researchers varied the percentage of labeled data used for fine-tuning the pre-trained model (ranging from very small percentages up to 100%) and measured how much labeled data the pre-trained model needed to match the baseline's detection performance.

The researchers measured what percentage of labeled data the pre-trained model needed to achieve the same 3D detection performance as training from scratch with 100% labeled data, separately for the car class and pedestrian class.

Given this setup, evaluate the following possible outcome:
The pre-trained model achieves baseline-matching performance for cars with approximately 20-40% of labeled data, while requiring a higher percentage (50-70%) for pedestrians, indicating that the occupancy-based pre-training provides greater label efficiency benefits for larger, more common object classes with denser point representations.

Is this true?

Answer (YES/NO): NO